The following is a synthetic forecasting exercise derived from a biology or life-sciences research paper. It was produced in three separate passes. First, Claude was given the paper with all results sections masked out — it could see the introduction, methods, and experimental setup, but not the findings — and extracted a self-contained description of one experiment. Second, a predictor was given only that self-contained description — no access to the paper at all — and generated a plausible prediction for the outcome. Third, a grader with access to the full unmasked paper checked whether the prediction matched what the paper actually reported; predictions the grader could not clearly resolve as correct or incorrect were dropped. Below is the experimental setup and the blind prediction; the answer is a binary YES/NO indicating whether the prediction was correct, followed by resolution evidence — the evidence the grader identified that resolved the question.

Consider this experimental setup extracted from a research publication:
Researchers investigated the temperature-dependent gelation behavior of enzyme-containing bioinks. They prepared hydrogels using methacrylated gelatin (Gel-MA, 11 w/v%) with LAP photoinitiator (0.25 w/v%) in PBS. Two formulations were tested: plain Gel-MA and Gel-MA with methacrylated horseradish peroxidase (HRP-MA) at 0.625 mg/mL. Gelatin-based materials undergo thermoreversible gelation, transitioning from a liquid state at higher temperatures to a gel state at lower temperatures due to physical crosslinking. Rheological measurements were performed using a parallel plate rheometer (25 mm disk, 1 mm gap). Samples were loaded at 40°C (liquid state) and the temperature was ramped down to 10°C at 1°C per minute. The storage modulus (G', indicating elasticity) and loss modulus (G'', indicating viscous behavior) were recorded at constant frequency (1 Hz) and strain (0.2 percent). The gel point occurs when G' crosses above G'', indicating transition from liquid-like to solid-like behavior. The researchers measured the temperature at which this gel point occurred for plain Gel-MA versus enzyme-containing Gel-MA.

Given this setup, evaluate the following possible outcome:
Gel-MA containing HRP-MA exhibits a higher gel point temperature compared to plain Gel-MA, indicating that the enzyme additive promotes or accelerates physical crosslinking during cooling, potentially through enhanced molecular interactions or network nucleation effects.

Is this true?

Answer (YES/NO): NO